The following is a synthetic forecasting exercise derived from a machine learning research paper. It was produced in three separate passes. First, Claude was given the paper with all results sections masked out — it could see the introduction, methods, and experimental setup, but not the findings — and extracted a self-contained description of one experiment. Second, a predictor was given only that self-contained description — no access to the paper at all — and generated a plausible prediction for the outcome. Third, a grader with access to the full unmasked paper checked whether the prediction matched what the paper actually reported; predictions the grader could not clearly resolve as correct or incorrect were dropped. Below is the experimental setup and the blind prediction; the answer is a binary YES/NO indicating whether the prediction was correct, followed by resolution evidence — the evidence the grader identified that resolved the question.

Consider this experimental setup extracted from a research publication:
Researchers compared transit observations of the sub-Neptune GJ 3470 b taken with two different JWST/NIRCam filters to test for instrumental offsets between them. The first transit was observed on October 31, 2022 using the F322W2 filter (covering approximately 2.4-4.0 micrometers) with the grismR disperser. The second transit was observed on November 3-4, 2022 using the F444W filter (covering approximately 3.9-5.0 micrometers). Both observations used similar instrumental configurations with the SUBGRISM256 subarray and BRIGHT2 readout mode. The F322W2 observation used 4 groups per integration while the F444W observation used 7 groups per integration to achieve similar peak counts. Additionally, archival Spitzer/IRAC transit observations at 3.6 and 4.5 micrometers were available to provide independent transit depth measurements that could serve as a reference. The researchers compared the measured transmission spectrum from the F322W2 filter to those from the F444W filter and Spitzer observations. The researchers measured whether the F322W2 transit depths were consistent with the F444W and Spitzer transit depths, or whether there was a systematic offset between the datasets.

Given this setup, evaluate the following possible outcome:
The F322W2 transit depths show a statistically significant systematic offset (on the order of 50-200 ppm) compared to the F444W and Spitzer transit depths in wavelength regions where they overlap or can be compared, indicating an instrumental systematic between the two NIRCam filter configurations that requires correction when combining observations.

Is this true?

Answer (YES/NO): YES